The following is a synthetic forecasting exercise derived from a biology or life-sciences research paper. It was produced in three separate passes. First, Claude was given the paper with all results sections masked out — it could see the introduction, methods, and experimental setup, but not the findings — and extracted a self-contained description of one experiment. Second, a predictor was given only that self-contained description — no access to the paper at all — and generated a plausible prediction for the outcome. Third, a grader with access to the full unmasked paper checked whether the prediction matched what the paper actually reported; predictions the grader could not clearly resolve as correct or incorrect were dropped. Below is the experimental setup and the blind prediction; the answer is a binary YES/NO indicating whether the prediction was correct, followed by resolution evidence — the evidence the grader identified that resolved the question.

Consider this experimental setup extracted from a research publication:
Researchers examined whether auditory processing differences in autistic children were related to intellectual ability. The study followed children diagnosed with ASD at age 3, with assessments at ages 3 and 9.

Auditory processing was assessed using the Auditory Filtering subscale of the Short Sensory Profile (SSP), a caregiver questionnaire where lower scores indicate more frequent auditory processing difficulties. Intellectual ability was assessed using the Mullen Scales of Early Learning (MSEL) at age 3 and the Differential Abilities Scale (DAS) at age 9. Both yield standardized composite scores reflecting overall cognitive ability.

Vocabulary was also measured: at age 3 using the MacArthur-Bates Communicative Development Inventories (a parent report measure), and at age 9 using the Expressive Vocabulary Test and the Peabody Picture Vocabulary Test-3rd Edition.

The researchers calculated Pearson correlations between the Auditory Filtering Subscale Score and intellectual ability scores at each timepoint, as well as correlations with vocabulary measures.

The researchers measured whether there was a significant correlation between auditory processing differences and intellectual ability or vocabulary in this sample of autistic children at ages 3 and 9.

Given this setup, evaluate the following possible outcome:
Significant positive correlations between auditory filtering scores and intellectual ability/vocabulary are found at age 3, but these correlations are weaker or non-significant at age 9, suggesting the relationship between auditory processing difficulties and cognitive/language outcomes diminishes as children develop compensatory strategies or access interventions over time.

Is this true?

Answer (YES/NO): NO